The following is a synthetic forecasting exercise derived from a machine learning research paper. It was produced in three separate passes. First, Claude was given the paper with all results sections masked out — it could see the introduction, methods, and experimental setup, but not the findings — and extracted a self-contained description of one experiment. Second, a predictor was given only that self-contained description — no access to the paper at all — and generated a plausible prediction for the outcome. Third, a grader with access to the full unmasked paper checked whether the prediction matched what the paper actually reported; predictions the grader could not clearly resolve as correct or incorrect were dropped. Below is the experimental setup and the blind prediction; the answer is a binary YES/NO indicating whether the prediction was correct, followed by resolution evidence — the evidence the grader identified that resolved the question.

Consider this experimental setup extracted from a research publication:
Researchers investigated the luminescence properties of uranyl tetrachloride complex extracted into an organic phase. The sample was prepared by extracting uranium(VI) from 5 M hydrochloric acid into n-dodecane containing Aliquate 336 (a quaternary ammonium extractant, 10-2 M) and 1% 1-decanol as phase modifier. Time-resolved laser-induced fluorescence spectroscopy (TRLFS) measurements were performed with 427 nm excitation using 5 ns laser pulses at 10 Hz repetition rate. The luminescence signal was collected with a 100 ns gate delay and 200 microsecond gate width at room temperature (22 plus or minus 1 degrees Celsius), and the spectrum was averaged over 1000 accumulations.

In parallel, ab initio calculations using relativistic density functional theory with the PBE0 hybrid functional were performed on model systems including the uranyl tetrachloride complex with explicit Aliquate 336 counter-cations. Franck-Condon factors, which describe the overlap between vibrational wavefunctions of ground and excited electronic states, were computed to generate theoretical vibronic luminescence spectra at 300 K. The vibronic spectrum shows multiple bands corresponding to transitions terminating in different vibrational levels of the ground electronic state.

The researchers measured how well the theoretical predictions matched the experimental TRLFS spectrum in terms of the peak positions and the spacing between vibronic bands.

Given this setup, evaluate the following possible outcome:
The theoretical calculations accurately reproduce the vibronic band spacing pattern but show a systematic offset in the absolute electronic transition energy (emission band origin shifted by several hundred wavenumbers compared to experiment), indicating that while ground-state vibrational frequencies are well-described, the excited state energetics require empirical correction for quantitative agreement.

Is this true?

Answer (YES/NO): NO